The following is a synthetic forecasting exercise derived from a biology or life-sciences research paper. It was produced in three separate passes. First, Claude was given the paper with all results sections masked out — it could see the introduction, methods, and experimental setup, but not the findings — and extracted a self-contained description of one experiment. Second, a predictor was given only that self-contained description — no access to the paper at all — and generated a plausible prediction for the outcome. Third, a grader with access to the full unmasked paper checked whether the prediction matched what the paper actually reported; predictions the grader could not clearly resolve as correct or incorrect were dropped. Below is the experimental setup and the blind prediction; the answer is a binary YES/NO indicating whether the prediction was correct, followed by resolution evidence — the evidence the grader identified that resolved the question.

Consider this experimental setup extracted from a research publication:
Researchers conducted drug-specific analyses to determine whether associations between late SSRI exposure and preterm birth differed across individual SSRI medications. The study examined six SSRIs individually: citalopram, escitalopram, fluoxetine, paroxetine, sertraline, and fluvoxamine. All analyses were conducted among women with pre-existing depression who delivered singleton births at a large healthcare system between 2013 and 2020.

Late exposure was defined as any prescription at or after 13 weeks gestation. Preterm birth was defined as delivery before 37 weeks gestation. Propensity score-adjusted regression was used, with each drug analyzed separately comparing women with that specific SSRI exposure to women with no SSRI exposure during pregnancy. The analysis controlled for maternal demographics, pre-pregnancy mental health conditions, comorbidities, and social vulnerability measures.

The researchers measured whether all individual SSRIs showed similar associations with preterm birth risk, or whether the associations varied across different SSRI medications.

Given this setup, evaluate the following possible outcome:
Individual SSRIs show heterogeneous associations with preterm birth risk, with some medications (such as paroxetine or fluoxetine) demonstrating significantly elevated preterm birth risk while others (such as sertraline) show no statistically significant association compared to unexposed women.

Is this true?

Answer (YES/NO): NO